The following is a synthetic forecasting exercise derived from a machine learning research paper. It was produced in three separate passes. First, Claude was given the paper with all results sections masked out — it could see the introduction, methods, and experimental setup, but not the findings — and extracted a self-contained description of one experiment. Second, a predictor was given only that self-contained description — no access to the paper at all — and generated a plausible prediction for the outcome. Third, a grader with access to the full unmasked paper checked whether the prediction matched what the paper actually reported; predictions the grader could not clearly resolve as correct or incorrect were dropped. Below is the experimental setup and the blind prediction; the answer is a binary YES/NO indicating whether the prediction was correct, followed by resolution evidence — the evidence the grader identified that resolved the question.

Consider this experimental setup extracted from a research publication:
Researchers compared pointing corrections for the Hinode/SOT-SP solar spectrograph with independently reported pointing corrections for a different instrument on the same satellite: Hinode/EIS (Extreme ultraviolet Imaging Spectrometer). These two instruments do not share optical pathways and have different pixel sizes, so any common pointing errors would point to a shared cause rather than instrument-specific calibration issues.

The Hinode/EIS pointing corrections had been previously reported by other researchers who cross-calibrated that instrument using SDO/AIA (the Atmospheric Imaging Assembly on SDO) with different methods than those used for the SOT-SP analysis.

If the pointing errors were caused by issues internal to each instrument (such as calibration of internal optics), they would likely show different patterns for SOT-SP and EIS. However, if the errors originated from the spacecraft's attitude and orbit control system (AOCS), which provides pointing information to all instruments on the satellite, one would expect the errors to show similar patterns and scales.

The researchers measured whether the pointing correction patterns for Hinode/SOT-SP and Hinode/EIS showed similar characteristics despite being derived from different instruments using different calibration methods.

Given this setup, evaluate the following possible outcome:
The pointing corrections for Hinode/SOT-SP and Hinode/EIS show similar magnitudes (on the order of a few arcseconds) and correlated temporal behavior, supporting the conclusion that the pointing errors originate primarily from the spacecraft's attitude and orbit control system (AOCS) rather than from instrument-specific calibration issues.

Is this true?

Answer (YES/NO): NO